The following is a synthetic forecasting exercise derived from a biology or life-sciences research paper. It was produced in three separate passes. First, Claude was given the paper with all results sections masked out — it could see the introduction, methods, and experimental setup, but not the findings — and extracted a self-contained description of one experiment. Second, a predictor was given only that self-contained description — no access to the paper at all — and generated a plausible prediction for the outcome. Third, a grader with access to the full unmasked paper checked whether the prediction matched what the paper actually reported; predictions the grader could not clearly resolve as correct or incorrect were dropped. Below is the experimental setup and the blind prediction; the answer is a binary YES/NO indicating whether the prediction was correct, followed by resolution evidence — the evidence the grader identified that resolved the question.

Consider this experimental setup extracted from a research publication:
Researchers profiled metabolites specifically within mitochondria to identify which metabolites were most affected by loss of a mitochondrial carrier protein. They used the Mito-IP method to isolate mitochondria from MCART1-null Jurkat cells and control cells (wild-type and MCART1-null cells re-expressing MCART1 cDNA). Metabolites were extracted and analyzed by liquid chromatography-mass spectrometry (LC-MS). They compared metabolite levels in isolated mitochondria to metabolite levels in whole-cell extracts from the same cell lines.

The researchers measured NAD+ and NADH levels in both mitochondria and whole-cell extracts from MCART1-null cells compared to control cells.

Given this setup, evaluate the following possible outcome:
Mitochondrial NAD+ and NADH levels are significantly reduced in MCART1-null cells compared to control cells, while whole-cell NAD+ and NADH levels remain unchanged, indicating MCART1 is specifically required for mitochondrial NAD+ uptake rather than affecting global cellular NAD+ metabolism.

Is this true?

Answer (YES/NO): YES